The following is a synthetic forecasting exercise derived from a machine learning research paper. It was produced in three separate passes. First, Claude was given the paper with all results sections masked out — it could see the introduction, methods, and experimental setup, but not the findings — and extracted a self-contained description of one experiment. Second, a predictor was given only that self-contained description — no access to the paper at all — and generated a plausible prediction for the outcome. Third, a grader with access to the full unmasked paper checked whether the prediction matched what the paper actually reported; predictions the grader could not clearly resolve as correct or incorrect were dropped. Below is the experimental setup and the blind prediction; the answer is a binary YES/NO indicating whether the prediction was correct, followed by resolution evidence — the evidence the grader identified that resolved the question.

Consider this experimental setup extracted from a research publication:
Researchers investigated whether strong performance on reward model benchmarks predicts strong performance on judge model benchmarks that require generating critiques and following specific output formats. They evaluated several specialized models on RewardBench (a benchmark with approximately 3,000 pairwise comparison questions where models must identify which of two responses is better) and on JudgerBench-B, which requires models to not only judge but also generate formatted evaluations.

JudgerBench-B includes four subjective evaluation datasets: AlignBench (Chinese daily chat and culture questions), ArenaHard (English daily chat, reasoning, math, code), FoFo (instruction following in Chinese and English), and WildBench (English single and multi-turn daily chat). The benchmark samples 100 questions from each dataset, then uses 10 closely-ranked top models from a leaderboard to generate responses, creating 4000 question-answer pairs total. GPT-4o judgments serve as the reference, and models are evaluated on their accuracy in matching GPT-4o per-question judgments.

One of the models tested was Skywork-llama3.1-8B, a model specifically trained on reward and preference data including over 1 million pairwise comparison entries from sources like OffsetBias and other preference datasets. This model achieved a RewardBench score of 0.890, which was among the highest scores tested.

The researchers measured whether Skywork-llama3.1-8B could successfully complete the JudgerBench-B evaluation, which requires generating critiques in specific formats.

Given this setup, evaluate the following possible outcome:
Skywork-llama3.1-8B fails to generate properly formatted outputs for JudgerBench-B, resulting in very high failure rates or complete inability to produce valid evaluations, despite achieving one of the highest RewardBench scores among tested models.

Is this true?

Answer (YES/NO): YES